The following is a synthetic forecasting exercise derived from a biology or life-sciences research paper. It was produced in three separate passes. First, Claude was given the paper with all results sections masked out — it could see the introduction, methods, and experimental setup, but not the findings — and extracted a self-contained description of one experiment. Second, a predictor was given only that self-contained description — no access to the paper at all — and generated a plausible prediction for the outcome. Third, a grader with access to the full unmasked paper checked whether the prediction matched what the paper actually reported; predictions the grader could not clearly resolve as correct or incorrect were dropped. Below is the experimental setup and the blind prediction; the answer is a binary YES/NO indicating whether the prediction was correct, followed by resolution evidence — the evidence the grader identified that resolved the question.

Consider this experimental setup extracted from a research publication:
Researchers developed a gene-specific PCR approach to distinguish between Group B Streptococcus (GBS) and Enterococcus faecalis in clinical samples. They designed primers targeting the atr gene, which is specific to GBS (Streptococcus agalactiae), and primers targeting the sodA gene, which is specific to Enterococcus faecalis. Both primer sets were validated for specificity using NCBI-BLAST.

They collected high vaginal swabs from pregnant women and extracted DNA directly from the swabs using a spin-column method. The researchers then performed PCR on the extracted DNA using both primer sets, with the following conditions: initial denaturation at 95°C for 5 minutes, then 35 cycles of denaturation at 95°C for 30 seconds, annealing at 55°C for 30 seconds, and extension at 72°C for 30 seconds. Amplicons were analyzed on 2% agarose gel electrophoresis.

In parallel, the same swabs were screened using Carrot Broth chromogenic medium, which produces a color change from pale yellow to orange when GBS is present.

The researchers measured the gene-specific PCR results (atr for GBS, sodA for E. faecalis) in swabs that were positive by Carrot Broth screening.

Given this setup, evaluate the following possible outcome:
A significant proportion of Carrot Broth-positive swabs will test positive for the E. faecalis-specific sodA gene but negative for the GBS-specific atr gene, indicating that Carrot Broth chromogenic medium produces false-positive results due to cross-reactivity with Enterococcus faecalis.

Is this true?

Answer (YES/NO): YES